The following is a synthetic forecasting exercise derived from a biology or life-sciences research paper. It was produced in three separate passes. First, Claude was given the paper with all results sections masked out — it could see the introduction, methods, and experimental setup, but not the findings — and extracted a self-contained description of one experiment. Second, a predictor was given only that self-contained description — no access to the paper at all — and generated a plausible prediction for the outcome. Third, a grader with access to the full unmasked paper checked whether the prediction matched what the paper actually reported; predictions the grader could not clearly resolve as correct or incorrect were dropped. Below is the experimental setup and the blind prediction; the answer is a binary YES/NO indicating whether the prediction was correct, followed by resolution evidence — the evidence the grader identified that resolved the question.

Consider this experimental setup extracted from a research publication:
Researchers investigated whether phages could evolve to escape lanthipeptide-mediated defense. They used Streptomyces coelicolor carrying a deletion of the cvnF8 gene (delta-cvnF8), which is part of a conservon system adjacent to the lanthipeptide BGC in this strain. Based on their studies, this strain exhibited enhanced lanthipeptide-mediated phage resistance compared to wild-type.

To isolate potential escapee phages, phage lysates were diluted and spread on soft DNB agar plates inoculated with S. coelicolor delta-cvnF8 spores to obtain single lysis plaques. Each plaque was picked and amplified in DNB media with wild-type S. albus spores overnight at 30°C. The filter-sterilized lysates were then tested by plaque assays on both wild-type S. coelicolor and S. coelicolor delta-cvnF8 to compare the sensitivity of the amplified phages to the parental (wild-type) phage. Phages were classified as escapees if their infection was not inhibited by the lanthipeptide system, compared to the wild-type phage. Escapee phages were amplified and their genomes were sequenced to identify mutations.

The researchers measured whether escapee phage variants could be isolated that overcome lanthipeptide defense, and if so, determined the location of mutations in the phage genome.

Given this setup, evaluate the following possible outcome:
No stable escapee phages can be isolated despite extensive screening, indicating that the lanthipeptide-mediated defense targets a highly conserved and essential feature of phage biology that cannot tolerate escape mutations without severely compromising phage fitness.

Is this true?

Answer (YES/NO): NO